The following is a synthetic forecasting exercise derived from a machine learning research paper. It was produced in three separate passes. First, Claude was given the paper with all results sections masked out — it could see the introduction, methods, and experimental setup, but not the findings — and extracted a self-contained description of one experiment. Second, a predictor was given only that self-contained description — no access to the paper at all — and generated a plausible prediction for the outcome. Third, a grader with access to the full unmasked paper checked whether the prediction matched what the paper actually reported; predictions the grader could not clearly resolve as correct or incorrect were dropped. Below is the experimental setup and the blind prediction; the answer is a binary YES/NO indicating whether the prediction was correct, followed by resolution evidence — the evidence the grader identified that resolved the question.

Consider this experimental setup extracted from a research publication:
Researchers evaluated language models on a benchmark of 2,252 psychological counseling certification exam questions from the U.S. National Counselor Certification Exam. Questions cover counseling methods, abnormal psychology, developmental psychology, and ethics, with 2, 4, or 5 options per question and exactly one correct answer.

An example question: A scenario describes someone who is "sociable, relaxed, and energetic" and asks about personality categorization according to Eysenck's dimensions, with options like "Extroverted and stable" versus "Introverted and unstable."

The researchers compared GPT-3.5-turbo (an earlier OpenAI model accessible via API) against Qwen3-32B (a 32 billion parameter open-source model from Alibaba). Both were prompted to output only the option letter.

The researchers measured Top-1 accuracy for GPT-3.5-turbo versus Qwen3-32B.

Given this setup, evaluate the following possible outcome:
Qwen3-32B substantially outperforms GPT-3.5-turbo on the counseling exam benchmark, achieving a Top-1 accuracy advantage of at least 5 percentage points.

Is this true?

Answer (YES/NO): NO